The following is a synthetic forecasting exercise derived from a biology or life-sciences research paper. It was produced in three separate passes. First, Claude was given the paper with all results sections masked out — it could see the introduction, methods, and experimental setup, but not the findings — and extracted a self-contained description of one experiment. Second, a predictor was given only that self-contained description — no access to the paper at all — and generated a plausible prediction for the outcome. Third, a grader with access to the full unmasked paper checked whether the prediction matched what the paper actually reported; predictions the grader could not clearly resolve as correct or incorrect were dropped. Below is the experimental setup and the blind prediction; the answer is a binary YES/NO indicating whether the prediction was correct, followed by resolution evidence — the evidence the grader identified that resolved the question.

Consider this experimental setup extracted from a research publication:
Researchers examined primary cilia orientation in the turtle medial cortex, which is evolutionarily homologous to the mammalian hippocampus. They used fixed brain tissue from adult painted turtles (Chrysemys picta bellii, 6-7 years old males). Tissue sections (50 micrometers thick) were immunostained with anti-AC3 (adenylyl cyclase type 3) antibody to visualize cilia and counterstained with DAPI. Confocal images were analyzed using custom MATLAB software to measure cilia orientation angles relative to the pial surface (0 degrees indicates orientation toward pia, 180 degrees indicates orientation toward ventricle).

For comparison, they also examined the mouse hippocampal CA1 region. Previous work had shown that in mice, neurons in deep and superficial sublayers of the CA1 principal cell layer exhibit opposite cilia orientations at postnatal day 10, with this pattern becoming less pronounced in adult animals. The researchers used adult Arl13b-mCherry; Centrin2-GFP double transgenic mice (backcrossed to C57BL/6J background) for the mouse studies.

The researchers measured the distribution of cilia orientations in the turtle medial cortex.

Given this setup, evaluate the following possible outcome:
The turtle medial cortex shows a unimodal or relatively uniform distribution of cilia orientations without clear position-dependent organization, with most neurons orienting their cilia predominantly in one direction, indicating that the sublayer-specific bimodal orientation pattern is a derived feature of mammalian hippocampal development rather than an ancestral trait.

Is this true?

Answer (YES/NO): NO